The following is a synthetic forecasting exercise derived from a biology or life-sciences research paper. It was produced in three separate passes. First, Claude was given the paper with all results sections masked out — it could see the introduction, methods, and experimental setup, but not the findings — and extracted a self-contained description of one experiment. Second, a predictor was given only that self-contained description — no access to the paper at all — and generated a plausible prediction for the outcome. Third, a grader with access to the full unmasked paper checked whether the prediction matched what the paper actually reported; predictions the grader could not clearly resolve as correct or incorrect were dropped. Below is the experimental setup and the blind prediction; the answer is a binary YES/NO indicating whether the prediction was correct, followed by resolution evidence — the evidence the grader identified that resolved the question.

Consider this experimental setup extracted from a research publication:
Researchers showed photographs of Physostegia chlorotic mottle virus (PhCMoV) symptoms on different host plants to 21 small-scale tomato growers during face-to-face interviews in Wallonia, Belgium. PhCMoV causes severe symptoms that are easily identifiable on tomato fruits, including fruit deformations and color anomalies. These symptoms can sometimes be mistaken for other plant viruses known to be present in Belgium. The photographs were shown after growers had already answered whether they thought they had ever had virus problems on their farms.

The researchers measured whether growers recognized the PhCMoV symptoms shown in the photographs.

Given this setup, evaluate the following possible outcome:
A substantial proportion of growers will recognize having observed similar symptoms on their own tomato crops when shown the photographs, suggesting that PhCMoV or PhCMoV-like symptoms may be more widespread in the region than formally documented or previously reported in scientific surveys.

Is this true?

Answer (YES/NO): NO